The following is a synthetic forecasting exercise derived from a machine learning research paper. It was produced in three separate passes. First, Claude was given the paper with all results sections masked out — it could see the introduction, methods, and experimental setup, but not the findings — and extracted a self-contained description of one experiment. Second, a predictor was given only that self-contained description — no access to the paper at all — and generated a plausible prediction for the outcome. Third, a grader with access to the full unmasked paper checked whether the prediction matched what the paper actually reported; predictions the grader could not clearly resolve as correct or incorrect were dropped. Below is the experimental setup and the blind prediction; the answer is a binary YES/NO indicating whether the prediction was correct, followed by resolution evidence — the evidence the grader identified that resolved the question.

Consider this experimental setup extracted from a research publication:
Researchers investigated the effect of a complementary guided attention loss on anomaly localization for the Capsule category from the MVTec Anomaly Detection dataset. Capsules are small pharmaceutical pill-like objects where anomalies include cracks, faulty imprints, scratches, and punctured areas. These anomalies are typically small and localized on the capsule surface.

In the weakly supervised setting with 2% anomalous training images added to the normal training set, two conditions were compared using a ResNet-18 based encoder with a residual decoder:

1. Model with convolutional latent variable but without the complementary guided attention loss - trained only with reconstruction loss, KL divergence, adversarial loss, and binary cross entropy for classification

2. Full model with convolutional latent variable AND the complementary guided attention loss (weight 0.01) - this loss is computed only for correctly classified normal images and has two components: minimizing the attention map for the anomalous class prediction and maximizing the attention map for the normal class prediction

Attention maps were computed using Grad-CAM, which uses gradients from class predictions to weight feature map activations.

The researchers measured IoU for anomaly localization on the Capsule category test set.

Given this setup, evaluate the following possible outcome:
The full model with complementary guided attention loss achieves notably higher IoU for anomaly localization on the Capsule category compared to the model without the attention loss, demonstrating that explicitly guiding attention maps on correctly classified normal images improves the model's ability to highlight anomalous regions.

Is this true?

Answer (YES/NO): YES